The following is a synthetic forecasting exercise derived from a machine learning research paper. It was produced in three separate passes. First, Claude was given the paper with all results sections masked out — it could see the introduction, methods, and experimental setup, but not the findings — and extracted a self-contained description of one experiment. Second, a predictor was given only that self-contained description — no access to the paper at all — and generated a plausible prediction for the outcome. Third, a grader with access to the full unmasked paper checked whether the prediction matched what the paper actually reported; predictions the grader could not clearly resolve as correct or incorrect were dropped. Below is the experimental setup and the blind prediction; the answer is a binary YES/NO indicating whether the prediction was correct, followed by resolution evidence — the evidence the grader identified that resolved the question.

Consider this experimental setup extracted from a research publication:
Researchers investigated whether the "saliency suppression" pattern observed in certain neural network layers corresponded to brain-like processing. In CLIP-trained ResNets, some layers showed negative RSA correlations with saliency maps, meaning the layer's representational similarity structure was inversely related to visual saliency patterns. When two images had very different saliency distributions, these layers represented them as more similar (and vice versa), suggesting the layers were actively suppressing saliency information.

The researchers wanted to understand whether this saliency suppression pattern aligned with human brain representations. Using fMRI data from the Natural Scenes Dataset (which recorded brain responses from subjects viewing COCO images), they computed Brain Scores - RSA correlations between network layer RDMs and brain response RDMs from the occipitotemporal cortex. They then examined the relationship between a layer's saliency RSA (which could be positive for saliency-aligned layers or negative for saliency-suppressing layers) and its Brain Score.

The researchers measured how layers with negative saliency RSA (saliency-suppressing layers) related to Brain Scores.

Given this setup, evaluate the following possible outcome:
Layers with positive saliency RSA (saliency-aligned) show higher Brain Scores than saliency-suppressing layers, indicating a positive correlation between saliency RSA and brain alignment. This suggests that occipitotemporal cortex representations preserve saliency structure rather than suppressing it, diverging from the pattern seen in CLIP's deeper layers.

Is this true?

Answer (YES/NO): YES